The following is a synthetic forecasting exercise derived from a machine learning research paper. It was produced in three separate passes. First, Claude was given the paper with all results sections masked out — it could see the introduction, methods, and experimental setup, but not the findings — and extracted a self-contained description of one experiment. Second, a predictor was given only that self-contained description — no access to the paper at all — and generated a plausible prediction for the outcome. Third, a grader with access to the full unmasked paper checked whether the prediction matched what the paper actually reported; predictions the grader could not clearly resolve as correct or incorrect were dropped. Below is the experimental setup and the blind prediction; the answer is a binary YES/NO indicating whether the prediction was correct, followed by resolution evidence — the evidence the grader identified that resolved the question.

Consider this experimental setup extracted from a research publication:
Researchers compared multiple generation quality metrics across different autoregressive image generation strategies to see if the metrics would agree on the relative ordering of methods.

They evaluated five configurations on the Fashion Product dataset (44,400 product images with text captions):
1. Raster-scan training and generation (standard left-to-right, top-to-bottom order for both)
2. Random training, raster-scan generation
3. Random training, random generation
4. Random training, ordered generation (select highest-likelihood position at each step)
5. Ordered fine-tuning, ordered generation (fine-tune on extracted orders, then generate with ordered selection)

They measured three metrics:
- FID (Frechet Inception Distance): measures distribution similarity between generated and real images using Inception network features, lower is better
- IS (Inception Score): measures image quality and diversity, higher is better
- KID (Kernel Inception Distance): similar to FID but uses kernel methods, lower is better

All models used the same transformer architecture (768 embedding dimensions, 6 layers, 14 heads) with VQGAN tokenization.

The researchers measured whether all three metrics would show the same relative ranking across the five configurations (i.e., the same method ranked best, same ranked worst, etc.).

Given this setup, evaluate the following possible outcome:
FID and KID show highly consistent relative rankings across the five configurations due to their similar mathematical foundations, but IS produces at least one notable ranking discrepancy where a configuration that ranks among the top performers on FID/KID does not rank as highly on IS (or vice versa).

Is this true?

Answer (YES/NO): YES